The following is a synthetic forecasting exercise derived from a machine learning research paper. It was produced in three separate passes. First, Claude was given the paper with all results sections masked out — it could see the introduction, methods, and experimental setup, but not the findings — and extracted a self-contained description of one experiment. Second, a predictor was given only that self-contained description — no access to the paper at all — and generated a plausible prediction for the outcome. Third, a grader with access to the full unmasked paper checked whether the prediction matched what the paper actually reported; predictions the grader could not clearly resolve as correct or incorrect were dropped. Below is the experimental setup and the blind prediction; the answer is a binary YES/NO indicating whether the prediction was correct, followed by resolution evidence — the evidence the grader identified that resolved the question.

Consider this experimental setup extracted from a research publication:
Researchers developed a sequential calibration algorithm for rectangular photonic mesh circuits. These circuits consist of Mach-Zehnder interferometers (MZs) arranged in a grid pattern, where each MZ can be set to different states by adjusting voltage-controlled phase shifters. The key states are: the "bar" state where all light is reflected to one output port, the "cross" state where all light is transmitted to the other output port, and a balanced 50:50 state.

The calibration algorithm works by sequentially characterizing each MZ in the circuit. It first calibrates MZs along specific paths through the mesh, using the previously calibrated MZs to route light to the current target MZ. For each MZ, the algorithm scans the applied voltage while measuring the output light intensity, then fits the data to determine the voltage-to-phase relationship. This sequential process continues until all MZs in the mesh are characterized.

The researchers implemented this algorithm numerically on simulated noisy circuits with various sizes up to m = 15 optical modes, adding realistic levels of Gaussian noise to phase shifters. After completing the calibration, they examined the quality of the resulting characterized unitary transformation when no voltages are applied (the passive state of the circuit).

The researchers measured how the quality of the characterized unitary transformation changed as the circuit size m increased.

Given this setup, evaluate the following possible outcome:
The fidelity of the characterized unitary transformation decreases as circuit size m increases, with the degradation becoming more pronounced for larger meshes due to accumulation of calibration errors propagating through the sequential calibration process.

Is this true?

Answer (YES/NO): YES